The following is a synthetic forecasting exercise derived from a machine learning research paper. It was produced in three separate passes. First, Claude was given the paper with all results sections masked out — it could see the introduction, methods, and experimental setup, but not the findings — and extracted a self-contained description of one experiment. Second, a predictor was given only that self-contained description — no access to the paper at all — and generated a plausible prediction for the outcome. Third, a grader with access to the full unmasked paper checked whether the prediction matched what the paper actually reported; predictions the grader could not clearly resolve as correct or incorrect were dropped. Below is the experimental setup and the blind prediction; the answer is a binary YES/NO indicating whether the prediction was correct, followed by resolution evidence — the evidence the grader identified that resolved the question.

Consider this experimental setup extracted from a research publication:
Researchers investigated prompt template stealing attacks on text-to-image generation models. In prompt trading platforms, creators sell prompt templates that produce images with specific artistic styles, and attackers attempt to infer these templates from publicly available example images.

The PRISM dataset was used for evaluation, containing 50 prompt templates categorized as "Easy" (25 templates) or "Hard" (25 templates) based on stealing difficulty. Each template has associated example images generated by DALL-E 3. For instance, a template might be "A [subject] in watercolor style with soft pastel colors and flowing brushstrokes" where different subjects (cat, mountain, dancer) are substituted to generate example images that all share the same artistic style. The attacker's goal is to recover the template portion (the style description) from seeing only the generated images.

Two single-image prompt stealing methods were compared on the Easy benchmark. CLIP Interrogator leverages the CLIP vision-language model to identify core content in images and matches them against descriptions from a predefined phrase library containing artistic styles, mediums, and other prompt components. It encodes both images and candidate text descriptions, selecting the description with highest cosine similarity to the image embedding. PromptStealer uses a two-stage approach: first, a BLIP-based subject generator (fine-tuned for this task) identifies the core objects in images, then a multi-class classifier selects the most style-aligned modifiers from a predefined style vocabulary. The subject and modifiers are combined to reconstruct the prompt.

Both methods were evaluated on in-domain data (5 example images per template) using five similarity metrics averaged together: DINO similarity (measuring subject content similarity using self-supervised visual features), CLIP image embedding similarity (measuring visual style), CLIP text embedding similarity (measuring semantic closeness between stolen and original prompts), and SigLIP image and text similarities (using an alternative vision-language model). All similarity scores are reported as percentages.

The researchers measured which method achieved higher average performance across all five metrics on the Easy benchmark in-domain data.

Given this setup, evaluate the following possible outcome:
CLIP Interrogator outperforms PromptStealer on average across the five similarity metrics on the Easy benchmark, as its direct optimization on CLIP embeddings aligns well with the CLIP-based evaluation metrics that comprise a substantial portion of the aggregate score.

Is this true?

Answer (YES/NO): YES